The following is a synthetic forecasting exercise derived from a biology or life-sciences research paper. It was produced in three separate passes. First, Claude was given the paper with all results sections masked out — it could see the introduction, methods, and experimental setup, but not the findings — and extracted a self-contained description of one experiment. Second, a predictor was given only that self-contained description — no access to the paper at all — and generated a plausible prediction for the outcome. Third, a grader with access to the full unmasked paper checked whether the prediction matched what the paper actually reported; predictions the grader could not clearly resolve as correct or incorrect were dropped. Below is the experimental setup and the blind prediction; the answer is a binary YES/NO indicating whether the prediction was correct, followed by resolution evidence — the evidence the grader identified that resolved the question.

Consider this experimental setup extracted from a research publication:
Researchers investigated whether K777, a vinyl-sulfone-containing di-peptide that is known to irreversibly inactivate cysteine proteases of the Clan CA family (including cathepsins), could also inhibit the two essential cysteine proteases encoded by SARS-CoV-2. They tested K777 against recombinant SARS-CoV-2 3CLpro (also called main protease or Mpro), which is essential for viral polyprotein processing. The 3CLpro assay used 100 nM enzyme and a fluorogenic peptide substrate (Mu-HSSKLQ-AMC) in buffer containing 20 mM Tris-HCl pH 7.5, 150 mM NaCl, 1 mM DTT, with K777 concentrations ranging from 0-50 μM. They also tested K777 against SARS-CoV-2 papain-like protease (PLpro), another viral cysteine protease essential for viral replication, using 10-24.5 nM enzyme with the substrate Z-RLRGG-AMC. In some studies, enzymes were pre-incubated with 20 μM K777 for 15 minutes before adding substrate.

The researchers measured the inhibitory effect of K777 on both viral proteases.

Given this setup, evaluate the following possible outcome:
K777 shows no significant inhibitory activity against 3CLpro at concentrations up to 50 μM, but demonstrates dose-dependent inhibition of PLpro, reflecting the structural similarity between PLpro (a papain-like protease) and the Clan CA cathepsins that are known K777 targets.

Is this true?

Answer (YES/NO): NO